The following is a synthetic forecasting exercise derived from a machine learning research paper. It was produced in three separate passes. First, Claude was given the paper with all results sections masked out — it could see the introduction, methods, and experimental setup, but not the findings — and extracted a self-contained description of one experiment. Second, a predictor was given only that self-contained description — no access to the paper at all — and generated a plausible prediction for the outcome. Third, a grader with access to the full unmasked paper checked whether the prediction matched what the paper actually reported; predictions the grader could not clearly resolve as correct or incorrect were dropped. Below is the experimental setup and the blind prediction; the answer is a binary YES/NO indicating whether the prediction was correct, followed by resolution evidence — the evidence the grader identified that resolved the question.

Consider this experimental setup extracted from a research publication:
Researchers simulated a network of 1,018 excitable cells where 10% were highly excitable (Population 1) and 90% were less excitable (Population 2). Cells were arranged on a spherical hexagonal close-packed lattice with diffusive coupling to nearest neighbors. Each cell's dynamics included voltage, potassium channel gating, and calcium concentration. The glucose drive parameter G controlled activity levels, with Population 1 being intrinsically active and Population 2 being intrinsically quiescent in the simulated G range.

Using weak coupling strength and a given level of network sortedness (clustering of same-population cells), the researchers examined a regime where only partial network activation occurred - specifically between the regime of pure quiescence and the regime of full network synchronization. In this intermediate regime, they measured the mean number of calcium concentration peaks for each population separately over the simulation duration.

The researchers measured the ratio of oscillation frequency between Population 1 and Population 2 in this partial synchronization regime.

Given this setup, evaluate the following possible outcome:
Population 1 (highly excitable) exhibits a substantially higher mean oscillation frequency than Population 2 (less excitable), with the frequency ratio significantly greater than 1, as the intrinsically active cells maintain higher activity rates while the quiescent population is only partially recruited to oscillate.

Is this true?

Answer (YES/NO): YES